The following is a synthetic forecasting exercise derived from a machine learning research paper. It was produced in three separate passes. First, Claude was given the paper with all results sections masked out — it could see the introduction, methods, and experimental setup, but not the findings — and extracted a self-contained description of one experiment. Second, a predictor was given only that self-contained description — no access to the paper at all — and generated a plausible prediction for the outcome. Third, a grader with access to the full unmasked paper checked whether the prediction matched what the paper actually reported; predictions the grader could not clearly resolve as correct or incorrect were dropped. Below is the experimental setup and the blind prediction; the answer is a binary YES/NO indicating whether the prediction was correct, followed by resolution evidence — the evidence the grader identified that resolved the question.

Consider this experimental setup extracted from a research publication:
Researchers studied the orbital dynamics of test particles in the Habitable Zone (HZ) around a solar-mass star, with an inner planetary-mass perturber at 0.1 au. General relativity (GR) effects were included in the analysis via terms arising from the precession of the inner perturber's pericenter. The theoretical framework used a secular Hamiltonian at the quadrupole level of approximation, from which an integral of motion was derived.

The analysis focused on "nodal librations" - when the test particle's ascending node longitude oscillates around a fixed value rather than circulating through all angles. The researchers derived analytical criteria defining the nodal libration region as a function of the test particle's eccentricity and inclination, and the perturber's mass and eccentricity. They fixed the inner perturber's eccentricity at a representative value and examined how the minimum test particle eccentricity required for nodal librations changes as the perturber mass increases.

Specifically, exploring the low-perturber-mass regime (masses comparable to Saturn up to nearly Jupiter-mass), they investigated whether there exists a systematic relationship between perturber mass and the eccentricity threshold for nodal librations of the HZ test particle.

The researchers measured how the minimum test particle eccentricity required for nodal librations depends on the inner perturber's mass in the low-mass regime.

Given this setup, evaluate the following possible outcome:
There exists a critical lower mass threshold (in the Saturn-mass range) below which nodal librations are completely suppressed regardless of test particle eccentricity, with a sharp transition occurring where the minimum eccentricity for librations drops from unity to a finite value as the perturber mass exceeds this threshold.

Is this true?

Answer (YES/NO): NO